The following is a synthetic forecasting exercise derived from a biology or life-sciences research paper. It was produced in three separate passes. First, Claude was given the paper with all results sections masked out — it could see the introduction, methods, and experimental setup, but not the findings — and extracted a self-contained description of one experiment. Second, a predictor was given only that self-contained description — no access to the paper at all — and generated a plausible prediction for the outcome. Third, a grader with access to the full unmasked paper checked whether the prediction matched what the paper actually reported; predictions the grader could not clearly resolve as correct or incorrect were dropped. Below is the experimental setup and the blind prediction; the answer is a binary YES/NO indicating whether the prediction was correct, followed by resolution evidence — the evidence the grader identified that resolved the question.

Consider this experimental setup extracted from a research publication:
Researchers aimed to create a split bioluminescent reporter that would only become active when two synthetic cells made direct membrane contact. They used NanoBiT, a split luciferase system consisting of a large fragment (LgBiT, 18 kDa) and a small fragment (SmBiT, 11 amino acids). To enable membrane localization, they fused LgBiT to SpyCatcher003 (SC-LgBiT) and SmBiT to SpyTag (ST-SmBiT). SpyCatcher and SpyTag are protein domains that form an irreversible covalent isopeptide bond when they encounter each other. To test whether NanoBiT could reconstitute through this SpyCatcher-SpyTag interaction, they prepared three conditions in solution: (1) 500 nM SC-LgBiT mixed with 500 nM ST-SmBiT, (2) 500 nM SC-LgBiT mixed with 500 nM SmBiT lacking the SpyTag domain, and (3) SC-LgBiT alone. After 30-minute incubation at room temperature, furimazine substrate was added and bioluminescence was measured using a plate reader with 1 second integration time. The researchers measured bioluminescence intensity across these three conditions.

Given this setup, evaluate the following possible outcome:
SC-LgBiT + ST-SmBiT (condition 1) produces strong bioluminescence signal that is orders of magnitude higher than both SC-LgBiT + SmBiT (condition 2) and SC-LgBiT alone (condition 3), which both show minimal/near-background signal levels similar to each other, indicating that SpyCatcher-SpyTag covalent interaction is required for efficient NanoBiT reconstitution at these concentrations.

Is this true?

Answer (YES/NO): YES